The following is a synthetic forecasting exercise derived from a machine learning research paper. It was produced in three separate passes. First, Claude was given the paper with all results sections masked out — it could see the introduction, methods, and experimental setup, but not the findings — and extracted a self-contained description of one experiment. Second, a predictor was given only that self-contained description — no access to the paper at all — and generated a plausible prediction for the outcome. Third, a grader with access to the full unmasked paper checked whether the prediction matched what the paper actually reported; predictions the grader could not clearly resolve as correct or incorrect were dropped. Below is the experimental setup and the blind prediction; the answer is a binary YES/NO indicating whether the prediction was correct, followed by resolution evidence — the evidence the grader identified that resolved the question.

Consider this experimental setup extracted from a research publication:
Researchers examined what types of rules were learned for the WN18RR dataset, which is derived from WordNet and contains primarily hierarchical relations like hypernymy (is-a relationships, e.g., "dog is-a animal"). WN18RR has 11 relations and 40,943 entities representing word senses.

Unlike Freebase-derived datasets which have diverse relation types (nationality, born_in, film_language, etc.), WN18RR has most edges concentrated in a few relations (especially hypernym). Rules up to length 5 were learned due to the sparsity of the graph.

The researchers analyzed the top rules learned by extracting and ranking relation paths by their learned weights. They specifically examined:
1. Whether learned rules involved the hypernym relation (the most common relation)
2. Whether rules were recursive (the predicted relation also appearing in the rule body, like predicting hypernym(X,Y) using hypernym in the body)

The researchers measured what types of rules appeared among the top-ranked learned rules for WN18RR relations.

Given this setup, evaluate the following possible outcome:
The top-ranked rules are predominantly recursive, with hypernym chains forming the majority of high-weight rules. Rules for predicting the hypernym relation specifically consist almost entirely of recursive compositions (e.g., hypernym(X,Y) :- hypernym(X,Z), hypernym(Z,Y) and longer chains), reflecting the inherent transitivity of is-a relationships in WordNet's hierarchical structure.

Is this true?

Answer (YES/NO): NO